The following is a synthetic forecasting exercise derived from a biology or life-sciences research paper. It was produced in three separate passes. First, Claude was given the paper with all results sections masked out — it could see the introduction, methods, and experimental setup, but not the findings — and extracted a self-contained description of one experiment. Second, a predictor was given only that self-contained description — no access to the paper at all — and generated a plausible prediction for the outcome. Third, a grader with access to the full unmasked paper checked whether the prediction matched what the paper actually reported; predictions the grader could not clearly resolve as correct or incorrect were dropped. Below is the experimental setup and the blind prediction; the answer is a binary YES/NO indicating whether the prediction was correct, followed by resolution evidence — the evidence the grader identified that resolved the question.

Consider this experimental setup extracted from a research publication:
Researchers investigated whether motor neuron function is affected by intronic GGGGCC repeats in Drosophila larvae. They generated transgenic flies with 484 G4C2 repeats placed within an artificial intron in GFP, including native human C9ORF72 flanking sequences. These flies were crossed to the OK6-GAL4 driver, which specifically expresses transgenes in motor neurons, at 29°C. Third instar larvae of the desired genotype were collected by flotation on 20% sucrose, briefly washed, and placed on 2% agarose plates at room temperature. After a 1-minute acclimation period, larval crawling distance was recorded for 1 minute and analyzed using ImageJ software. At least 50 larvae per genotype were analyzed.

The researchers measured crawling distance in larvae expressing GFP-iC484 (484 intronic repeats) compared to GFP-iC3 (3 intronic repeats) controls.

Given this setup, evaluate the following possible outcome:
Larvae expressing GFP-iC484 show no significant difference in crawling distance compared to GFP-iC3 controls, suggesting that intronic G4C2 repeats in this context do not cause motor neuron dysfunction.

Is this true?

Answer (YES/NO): YES